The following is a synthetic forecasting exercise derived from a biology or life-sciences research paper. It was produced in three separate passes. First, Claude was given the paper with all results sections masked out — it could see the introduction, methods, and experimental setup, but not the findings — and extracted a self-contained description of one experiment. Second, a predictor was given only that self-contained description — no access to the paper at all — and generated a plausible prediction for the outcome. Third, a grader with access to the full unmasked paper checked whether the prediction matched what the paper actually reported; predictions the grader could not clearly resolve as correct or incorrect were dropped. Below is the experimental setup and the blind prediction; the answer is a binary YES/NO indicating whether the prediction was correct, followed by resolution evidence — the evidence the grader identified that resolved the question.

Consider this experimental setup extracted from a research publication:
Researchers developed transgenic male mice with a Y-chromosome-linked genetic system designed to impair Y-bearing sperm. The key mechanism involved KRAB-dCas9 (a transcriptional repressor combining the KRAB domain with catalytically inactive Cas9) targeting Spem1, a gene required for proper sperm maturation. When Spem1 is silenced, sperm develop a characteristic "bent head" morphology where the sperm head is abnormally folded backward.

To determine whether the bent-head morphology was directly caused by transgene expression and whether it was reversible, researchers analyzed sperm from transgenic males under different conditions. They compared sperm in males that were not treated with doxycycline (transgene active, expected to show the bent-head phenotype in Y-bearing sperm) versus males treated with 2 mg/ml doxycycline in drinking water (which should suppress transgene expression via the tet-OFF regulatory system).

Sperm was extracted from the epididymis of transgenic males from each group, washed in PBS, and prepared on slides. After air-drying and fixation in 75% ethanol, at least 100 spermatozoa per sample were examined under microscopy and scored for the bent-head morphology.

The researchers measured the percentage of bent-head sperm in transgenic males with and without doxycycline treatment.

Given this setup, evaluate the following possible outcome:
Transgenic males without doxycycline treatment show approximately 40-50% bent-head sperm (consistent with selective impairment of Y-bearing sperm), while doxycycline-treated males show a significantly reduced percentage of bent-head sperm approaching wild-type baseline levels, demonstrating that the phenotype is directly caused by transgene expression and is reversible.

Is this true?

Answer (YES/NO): NO